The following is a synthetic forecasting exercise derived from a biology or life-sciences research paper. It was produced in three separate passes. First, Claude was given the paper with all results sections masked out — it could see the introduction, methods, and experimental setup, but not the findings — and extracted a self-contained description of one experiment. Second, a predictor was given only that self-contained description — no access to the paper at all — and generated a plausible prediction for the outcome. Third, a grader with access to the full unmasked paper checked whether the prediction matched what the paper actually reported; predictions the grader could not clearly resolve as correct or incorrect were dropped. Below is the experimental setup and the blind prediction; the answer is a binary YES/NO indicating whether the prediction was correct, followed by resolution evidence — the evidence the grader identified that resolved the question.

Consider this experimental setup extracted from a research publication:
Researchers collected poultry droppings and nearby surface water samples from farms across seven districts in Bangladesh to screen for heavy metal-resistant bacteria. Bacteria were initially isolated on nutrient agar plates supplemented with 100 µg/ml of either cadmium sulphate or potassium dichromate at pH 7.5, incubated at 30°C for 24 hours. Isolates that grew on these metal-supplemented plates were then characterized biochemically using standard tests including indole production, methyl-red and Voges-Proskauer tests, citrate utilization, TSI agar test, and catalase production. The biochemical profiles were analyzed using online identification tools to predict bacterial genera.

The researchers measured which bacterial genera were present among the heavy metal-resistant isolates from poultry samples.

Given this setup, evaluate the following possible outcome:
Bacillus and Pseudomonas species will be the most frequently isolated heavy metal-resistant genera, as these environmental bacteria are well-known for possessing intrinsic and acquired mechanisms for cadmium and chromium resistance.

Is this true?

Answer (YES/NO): NO